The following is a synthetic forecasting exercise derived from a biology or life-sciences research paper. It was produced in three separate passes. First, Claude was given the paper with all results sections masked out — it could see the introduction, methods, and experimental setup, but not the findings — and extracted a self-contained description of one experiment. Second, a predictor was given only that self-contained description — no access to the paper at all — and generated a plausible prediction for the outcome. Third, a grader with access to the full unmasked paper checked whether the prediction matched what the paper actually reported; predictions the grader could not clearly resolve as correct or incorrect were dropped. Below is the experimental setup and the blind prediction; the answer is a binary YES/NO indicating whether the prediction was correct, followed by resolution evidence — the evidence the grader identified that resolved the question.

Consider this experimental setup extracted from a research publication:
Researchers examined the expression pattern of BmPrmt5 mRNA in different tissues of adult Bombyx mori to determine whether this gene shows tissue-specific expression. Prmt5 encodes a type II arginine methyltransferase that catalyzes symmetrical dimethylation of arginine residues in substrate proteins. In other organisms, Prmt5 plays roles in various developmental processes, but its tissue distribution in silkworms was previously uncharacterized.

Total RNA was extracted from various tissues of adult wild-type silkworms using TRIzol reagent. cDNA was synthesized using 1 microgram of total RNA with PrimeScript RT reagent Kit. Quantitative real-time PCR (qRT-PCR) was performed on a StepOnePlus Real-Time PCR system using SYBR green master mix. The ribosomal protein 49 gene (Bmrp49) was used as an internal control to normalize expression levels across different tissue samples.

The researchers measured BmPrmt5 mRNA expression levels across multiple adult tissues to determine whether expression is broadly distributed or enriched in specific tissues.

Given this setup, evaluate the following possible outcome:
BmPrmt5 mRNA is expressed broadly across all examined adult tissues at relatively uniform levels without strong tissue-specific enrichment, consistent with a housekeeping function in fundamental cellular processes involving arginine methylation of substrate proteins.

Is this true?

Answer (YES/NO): NO